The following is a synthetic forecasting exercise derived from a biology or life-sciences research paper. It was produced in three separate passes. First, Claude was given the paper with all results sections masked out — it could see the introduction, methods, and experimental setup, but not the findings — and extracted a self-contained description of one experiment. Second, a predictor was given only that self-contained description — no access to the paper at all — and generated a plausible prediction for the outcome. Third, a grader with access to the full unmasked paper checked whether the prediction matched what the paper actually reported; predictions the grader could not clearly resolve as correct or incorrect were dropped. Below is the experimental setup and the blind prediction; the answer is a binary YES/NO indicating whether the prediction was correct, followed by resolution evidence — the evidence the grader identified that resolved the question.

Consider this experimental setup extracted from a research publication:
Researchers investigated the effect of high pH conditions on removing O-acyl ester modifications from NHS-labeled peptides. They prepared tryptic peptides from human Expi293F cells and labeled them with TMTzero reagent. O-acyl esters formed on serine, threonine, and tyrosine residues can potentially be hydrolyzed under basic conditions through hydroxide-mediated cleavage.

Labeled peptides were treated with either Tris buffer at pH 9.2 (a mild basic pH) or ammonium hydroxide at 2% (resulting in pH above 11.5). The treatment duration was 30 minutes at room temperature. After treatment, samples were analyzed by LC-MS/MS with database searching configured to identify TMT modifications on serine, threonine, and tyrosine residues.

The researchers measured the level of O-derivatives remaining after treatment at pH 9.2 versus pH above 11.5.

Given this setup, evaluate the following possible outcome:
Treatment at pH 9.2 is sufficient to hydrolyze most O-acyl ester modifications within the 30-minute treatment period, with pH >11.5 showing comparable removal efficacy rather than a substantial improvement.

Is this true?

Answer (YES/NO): NO